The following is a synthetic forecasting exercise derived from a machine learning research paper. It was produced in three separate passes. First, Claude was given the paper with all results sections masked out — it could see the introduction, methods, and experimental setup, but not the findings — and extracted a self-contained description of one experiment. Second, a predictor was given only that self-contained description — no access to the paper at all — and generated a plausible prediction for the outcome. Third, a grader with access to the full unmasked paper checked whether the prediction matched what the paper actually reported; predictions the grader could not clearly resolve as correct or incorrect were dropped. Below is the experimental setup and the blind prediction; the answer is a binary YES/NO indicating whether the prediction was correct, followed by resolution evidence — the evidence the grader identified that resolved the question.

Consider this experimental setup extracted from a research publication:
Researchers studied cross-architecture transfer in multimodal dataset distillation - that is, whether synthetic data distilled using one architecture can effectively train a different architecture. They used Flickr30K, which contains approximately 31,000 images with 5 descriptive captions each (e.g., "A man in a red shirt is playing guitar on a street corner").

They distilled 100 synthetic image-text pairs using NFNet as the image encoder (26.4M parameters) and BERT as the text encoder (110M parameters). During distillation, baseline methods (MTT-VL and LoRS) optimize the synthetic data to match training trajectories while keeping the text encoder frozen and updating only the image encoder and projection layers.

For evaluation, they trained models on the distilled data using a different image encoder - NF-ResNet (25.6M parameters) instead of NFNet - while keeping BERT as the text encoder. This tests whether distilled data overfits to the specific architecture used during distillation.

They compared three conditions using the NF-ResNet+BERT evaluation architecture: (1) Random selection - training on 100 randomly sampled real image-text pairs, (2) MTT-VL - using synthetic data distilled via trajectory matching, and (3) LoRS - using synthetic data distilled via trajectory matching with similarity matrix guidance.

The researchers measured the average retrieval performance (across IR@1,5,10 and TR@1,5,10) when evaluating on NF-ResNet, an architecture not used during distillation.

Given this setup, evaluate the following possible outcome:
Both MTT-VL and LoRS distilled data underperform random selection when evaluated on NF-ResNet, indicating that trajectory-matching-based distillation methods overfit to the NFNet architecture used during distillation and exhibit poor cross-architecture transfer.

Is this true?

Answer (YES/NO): YES